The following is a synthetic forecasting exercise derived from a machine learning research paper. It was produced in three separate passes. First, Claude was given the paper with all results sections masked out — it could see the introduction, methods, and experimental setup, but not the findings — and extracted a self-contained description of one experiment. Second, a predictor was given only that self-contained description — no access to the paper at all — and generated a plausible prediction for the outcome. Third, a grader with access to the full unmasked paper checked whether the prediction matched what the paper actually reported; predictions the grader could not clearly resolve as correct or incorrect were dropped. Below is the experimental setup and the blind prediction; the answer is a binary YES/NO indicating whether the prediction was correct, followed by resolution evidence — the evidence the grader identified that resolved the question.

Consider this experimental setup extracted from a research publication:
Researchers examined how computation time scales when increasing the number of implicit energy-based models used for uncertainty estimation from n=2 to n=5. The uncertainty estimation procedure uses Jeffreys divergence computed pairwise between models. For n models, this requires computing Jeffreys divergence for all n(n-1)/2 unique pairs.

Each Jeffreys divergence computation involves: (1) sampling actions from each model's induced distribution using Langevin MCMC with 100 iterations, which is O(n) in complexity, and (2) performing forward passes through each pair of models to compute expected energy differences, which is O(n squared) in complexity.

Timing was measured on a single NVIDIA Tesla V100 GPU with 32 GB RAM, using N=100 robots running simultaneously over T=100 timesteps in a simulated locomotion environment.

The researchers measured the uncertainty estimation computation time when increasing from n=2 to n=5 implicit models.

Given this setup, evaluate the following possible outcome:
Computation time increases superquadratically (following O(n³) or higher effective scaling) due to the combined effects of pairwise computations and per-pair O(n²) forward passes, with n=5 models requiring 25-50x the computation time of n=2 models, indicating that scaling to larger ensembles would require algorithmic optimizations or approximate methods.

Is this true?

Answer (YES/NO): NO